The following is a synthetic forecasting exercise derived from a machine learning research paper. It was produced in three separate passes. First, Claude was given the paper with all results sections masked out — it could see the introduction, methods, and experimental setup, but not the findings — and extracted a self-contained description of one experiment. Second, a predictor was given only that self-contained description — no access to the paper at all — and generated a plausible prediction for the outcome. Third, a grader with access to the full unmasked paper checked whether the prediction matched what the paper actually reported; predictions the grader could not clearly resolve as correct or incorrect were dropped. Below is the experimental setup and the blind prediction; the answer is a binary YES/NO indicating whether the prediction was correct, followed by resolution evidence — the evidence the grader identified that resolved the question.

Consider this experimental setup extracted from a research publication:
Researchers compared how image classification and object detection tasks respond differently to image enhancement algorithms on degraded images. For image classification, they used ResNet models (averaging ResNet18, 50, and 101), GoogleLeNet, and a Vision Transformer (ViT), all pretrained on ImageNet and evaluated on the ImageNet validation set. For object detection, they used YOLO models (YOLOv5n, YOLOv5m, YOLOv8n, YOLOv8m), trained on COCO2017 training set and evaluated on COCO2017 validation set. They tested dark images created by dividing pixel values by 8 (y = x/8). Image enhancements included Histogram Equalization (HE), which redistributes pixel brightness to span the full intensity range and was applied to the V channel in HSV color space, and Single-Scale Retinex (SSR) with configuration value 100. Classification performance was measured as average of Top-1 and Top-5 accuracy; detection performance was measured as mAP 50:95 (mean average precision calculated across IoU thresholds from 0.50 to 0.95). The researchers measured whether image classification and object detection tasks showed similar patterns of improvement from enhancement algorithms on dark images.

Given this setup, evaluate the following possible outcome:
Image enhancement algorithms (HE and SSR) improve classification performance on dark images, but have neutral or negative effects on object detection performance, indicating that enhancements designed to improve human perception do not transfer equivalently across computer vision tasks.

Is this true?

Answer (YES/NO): NO